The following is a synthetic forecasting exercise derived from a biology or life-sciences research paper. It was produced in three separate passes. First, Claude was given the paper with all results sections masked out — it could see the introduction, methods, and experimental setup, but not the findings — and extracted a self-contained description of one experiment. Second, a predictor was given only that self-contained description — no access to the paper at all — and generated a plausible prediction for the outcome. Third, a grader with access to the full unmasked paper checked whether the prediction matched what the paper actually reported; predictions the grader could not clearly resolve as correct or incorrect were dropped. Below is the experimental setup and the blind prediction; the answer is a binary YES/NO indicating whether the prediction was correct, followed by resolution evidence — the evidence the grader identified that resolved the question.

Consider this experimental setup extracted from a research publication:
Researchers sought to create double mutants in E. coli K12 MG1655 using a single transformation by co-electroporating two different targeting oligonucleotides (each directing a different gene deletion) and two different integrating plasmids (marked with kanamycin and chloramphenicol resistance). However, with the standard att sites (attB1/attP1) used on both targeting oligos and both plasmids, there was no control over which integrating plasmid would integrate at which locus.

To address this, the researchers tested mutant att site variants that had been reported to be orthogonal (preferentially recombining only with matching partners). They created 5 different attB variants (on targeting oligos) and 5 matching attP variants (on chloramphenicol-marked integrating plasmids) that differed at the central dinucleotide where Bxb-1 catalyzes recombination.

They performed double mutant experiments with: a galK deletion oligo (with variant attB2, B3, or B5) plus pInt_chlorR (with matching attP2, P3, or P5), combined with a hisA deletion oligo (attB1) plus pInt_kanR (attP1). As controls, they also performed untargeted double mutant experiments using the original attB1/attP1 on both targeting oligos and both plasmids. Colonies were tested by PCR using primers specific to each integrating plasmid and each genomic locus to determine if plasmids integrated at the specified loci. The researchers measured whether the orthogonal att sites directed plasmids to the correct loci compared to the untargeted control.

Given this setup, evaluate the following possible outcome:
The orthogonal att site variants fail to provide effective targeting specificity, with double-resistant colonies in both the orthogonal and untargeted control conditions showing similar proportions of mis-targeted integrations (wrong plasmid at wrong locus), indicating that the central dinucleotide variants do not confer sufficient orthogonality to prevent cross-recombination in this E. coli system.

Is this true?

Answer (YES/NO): NO